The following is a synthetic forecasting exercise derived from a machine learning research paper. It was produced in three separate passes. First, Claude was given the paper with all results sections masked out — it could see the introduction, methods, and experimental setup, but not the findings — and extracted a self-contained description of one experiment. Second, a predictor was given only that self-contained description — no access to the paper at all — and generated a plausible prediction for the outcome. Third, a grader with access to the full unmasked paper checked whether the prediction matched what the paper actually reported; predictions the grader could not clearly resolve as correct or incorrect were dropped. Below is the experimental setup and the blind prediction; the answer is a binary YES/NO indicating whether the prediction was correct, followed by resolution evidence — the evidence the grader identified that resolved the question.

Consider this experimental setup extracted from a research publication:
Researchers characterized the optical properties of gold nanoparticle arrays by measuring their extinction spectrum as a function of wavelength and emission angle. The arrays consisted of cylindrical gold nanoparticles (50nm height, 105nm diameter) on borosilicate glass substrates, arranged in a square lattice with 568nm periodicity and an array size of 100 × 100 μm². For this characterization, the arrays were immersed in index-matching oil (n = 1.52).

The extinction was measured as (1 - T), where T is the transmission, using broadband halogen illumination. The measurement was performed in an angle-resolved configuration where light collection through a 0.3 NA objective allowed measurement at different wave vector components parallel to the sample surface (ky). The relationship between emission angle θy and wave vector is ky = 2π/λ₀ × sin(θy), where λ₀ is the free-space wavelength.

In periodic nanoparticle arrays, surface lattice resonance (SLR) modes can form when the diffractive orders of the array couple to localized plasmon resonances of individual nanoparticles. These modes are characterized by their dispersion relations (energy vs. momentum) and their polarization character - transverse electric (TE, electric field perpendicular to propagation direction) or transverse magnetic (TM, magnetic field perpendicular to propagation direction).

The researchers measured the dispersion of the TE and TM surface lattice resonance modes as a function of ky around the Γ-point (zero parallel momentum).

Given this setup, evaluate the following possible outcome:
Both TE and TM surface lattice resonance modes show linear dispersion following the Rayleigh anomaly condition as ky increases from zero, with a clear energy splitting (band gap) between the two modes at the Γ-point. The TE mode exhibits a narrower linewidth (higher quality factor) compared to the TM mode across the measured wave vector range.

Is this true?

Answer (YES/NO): NO